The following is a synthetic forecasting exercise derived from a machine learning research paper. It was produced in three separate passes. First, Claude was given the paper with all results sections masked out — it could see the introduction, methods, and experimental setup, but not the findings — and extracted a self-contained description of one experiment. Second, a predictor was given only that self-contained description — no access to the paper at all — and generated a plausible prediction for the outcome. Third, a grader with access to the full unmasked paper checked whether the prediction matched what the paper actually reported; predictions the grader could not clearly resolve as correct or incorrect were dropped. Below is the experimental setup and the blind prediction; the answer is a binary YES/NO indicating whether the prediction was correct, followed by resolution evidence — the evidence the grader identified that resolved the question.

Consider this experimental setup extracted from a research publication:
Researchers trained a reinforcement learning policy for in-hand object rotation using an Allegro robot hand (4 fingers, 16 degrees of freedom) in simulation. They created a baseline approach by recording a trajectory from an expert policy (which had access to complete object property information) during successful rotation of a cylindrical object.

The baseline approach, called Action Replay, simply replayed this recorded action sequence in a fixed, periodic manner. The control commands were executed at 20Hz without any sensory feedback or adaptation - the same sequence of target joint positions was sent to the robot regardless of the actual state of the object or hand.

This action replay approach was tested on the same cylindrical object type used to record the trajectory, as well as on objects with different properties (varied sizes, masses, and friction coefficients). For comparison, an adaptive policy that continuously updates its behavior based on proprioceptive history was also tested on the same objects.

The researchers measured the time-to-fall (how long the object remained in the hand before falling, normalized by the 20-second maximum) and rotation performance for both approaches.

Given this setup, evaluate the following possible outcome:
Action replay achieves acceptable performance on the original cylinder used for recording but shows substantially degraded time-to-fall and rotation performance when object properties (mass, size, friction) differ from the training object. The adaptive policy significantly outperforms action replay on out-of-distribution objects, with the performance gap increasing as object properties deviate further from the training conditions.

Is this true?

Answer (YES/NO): YES